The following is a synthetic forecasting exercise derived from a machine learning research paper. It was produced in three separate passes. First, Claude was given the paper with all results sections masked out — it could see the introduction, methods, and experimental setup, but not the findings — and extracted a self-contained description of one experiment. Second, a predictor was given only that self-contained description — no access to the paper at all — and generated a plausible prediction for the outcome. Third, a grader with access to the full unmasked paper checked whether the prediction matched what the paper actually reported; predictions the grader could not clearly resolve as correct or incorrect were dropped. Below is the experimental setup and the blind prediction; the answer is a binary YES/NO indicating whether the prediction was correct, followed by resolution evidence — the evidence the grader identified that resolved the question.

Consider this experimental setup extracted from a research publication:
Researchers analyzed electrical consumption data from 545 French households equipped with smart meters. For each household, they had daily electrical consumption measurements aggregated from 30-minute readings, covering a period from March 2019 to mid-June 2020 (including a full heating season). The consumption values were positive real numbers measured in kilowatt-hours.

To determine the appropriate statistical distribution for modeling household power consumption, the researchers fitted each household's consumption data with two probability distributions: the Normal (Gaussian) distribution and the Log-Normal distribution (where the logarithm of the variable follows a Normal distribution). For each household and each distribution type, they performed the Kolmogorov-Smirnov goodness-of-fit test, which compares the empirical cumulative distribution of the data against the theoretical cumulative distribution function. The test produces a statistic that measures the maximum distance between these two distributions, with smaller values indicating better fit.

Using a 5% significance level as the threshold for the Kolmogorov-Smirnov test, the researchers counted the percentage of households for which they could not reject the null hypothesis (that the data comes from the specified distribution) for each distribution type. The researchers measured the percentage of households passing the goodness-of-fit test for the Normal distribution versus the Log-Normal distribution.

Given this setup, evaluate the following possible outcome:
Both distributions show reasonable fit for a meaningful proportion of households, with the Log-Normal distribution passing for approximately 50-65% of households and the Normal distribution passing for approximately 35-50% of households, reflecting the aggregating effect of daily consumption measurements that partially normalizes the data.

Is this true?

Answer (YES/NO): NO